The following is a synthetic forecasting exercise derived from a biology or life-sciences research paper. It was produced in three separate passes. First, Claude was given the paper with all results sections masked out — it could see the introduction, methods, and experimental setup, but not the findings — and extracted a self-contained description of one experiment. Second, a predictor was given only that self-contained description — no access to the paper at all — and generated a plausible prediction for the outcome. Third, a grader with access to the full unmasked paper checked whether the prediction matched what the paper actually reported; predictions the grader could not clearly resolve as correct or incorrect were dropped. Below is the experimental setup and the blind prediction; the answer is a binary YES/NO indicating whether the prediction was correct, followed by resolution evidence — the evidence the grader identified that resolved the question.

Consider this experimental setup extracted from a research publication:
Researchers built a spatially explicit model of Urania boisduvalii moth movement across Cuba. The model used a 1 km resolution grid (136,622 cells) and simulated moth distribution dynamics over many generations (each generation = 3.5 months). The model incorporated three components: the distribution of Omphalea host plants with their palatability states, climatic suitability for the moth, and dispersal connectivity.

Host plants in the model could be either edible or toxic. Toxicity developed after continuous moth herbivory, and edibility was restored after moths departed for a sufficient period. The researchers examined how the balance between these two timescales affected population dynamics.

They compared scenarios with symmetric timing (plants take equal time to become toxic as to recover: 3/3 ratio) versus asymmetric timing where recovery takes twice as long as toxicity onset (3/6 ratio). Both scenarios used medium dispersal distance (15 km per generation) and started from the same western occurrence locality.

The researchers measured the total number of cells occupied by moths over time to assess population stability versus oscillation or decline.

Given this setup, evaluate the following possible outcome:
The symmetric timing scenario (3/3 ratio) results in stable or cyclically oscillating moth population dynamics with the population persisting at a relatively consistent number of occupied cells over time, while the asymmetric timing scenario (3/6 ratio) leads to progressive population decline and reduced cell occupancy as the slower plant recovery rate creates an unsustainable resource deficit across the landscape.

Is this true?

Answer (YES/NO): YES